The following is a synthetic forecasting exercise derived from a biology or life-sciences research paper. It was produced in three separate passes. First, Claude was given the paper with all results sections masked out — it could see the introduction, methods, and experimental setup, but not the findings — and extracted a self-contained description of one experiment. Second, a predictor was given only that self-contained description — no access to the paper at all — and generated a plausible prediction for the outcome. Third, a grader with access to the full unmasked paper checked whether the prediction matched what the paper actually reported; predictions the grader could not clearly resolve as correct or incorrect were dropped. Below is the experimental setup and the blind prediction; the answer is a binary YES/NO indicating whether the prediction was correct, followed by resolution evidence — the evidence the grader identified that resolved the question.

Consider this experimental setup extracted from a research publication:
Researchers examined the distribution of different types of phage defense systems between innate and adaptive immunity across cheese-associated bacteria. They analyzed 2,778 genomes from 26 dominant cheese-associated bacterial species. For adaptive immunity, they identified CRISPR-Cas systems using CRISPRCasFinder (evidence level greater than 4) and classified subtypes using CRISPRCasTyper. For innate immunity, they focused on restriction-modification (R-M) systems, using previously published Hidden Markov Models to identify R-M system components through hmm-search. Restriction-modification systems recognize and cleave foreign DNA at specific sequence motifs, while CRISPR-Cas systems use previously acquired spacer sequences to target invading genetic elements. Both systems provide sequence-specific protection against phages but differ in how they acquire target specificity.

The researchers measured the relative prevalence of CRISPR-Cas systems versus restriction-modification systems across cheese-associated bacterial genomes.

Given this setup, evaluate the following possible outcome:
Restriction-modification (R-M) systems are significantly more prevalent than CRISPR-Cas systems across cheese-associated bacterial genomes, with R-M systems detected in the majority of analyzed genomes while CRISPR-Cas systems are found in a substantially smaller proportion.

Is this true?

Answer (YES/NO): YES